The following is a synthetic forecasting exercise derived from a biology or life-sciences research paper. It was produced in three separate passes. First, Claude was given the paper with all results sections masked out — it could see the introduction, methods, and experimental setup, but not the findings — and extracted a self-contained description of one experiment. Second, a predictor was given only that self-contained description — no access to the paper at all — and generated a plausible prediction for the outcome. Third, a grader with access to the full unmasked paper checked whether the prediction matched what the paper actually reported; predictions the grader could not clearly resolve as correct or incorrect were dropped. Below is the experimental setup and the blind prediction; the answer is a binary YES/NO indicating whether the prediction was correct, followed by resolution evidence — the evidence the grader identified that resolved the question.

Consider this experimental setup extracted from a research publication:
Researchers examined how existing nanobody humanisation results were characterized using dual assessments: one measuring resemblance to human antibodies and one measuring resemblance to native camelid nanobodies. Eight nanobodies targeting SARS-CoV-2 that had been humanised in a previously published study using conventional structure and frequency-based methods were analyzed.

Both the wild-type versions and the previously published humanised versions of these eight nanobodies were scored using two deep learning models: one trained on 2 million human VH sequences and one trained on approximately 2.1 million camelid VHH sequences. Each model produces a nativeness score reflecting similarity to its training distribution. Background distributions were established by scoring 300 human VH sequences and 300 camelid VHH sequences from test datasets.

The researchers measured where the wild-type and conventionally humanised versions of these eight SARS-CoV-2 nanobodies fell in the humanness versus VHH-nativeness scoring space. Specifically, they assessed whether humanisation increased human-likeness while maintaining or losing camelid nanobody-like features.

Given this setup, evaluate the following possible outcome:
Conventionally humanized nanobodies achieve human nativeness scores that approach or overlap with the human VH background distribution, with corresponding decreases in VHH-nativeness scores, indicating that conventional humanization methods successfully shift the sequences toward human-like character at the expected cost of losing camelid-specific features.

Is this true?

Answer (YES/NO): NO